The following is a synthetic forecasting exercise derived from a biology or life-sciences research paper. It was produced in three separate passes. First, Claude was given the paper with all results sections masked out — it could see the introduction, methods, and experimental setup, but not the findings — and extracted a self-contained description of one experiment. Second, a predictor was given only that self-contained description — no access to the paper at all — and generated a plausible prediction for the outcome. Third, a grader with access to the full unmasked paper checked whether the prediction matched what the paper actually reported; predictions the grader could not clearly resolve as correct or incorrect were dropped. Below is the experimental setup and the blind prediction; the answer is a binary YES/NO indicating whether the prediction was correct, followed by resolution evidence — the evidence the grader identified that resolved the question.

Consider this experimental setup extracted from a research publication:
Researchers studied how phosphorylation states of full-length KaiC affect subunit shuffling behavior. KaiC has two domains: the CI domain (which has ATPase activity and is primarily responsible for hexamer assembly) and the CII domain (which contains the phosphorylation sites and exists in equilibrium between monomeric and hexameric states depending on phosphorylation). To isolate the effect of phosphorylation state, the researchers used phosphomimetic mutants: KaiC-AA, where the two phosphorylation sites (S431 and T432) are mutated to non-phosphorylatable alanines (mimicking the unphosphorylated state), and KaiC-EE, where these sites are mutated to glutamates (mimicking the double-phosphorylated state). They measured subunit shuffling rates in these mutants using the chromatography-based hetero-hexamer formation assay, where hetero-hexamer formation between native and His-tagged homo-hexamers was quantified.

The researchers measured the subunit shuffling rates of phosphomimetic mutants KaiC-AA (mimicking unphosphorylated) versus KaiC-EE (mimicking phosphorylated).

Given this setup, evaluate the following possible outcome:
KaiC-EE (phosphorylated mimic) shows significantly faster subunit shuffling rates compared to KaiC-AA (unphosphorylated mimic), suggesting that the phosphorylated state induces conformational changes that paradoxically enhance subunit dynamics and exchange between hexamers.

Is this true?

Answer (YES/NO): YES